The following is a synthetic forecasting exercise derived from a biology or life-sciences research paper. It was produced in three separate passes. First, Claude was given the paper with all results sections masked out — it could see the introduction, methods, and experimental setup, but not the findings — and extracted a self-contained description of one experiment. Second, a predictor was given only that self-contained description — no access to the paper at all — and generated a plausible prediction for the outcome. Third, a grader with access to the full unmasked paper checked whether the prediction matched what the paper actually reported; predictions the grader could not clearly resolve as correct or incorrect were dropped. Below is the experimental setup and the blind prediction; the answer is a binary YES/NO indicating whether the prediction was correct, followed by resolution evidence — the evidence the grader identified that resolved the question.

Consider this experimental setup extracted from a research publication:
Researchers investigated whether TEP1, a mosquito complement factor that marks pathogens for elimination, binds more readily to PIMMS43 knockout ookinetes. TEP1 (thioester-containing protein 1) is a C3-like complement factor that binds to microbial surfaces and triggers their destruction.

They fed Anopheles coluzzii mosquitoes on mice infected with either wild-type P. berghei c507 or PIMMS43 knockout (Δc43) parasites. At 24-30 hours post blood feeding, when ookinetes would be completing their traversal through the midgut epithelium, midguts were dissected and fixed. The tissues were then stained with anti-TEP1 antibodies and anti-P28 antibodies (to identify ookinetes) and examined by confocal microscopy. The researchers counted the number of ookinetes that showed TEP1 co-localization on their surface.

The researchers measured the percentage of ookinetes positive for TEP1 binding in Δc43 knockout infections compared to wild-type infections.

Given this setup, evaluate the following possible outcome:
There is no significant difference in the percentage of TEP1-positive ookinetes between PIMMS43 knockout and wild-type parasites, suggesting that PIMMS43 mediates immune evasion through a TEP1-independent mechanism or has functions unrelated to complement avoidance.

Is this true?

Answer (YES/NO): NO